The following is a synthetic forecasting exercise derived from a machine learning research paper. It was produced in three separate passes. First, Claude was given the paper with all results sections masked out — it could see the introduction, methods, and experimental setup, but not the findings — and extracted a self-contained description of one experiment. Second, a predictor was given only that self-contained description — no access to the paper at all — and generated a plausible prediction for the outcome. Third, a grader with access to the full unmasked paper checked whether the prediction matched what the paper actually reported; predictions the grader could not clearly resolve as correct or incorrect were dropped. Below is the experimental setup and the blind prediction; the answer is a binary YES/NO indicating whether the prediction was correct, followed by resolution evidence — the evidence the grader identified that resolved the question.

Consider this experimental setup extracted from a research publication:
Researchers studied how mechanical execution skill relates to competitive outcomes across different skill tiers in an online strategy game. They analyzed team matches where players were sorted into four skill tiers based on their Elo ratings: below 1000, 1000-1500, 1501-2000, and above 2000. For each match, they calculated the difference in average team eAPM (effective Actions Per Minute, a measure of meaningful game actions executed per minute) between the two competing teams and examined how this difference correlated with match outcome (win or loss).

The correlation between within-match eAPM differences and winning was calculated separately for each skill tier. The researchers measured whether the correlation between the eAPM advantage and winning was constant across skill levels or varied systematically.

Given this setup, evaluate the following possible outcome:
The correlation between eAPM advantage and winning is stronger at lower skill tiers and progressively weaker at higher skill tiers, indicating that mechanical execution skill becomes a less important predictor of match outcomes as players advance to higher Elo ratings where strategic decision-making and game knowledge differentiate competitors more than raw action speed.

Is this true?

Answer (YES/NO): NO